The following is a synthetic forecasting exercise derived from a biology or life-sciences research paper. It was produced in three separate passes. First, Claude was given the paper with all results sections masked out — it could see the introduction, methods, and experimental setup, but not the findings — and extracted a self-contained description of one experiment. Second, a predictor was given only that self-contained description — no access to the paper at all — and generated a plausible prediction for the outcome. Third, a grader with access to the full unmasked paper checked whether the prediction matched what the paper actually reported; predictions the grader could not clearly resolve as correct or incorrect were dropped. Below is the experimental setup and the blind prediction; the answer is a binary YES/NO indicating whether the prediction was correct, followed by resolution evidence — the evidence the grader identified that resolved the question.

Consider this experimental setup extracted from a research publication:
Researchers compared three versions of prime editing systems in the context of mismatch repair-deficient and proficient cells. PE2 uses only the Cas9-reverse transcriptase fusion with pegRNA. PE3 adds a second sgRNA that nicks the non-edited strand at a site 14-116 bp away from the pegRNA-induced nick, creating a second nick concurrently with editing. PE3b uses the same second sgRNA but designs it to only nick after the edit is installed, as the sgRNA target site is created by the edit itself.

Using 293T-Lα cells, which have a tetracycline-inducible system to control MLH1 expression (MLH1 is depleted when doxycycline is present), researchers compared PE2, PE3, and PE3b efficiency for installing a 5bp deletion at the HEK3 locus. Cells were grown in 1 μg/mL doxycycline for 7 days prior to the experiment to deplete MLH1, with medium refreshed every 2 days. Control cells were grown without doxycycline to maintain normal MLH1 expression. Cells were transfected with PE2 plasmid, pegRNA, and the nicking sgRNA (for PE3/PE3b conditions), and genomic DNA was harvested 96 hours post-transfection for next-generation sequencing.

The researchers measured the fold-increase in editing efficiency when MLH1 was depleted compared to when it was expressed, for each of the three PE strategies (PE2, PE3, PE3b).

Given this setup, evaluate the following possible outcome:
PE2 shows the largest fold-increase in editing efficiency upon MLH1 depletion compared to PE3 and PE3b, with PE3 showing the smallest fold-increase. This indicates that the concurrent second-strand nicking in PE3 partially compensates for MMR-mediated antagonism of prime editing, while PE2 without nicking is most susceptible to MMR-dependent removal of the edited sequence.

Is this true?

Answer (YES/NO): NO